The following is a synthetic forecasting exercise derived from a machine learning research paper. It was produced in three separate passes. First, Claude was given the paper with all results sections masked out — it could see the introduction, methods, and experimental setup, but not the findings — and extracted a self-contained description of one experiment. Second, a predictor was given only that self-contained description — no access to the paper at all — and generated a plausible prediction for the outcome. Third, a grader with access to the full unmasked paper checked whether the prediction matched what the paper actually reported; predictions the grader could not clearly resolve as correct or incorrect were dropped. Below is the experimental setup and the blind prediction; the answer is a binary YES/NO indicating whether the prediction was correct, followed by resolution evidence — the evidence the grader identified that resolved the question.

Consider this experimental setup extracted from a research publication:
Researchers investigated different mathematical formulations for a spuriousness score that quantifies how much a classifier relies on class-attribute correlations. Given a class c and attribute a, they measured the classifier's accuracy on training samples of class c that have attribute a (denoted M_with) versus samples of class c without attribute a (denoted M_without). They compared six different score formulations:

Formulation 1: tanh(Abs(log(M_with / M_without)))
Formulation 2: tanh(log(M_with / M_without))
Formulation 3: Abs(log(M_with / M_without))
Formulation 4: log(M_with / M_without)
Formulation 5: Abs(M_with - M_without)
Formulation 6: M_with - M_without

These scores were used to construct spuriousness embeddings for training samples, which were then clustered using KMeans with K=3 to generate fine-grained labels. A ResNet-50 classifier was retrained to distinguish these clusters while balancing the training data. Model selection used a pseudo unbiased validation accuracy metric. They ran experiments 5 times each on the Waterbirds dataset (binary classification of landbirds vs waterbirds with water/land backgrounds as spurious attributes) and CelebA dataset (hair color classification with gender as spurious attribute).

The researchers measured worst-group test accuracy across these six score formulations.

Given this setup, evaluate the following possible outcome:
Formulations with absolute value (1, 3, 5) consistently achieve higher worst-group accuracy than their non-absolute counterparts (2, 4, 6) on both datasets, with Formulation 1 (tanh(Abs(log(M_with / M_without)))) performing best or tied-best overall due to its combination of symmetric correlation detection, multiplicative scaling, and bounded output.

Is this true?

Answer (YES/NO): NO